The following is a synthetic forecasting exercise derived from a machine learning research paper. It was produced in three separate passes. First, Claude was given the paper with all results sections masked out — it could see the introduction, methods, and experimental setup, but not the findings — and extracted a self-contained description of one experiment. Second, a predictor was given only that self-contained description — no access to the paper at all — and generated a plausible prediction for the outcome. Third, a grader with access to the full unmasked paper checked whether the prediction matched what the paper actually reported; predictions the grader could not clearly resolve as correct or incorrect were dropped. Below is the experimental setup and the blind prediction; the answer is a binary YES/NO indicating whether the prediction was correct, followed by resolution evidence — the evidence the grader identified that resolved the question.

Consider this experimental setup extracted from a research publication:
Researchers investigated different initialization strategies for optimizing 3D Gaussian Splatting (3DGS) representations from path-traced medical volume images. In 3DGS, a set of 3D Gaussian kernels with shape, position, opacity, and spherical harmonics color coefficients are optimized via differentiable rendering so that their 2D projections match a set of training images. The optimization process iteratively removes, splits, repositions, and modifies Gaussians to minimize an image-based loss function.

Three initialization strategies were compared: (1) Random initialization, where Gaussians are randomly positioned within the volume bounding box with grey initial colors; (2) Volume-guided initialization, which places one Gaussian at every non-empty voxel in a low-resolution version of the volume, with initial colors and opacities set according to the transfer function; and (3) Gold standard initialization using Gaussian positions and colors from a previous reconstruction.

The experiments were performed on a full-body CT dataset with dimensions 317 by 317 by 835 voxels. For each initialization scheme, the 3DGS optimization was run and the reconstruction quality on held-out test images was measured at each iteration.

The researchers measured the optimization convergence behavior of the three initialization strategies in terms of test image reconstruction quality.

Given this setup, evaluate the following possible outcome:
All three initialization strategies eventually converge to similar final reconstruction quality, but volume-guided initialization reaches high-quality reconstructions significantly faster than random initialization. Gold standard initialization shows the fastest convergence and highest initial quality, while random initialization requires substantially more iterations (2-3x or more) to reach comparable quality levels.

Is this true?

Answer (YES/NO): NO